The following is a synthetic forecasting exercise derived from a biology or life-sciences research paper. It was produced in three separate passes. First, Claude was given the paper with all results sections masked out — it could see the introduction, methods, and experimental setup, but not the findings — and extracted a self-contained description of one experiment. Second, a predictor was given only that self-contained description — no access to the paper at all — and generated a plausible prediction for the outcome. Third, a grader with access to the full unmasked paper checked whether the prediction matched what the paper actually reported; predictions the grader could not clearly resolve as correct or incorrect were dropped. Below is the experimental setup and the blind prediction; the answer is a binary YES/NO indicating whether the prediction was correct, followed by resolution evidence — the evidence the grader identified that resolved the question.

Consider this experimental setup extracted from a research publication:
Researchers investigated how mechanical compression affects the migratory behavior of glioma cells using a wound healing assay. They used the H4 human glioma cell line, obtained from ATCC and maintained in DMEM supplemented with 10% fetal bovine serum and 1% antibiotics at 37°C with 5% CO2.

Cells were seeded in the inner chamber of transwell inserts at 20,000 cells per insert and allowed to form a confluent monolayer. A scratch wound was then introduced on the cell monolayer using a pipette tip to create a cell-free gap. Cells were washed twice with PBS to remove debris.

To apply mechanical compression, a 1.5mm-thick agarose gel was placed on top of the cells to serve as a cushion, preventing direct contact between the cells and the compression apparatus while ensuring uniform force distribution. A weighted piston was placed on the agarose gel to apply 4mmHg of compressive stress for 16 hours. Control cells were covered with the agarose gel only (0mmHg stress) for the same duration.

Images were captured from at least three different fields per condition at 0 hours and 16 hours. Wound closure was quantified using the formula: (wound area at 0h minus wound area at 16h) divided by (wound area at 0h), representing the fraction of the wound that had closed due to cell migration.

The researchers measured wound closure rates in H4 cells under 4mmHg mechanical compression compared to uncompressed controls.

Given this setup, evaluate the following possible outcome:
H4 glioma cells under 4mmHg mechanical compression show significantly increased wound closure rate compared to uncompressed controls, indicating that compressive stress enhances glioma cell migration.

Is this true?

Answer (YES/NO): YES